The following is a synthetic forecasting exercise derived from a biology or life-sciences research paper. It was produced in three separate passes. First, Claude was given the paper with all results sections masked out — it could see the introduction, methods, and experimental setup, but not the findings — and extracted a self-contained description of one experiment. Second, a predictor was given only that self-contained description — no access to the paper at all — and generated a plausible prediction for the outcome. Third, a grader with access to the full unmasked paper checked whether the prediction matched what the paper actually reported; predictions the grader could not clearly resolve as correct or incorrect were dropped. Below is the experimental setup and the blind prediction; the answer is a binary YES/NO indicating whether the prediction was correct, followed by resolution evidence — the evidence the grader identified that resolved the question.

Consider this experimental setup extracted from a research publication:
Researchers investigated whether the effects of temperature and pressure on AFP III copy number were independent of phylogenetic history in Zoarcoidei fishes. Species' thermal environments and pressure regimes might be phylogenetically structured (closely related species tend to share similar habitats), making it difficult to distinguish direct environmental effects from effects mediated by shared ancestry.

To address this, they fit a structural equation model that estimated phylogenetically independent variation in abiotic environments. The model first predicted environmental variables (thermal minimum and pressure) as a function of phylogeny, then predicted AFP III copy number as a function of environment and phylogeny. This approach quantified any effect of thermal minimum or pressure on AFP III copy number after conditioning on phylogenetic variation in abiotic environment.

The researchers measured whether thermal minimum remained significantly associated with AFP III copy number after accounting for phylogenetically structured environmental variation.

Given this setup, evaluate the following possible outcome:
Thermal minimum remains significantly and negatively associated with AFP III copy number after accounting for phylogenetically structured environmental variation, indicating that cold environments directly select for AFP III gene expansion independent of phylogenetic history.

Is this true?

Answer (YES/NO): YES